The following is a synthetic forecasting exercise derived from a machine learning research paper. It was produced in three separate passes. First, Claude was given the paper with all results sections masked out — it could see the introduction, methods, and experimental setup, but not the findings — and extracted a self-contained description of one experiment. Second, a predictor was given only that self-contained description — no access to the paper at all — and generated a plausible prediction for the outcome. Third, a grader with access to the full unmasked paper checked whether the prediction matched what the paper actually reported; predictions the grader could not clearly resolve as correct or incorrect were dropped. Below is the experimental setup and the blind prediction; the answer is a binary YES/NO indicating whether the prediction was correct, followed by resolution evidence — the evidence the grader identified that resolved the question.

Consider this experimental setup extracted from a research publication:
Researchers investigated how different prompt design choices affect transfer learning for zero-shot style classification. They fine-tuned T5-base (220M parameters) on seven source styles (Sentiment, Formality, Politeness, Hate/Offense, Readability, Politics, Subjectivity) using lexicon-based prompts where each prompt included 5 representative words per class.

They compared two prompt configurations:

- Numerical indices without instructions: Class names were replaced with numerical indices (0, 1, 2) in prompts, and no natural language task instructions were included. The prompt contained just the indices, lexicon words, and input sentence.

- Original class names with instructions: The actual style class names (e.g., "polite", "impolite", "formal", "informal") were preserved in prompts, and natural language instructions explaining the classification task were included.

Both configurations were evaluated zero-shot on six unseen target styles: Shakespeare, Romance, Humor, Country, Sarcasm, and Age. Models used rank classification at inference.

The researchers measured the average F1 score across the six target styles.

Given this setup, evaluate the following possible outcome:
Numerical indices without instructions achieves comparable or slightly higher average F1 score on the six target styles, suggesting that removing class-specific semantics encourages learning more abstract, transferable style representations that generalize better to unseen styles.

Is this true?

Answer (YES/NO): NO